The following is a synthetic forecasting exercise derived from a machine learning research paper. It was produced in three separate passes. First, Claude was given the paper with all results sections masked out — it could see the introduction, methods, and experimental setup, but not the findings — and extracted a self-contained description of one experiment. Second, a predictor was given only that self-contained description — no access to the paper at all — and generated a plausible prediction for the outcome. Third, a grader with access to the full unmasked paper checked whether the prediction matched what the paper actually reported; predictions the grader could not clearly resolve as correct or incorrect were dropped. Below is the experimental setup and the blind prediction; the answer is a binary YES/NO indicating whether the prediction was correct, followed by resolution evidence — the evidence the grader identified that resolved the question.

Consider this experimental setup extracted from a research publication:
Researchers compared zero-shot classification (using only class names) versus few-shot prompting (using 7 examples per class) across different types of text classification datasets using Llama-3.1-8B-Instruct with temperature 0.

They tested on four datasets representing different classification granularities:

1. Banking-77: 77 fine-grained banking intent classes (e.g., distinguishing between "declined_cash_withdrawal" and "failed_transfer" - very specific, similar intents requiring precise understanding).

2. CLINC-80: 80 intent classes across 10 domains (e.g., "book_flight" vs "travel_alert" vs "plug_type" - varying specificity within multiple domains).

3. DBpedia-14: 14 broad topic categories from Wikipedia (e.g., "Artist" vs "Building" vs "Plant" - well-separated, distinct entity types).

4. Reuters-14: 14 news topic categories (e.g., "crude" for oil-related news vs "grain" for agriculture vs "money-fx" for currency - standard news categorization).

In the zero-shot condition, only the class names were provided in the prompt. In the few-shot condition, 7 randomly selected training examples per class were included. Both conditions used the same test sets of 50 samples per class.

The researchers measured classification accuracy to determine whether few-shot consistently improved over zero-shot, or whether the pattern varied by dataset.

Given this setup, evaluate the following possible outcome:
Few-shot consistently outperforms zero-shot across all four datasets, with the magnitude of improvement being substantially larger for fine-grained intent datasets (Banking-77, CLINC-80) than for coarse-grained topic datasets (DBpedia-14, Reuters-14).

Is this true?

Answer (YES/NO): NO